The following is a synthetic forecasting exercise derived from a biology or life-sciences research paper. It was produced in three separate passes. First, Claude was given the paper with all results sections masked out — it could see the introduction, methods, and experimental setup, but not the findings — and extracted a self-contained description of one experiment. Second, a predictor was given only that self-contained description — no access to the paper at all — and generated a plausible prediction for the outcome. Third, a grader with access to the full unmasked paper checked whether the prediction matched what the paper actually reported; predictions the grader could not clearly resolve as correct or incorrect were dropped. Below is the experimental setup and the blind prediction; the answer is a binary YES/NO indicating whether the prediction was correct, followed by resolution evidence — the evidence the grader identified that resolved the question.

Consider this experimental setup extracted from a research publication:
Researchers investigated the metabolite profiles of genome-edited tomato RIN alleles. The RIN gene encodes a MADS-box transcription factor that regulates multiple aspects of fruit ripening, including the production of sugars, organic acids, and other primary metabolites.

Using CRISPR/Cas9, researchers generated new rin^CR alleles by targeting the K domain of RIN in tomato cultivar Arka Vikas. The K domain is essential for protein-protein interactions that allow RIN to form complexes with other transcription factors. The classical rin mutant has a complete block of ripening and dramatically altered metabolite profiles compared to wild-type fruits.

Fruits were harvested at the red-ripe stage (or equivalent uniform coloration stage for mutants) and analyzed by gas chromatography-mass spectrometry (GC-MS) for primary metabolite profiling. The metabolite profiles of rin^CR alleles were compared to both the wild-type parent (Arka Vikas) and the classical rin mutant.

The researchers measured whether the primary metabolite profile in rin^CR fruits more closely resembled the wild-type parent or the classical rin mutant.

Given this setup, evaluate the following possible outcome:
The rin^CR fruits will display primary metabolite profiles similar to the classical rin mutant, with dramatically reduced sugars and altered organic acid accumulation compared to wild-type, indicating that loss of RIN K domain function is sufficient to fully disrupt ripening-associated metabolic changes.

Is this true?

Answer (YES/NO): NO